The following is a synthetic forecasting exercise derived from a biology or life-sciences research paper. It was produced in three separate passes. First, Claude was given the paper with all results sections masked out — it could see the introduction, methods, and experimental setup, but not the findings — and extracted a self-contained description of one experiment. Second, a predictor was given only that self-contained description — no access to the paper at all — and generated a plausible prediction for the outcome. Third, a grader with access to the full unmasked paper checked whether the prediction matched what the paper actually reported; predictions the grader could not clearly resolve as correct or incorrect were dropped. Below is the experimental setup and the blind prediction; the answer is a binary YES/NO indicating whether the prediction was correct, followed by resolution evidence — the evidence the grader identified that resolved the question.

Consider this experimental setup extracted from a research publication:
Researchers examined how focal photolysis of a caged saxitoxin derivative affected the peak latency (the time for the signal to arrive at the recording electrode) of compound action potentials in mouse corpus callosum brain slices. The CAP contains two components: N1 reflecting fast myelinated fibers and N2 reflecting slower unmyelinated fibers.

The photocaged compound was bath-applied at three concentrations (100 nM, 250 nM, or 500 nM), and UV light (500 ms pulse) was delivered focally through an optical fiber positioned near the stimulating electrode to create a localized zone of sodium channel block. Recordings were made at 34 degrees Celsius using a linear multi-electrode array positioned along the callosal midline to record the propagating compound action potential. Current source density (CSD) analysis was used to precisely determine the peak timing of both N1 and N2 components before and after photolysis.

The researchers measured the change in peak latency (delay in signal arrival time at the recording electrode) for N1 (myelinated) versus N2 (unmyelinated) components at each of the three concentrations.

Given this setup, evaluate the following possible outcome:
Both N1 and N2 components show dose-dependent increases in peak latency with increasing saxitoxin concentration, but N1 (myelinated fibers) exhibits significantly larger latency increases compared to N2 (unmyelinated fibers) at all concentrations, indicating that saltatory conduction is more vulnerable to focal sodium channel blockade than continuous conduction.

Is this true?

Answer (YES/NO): NO